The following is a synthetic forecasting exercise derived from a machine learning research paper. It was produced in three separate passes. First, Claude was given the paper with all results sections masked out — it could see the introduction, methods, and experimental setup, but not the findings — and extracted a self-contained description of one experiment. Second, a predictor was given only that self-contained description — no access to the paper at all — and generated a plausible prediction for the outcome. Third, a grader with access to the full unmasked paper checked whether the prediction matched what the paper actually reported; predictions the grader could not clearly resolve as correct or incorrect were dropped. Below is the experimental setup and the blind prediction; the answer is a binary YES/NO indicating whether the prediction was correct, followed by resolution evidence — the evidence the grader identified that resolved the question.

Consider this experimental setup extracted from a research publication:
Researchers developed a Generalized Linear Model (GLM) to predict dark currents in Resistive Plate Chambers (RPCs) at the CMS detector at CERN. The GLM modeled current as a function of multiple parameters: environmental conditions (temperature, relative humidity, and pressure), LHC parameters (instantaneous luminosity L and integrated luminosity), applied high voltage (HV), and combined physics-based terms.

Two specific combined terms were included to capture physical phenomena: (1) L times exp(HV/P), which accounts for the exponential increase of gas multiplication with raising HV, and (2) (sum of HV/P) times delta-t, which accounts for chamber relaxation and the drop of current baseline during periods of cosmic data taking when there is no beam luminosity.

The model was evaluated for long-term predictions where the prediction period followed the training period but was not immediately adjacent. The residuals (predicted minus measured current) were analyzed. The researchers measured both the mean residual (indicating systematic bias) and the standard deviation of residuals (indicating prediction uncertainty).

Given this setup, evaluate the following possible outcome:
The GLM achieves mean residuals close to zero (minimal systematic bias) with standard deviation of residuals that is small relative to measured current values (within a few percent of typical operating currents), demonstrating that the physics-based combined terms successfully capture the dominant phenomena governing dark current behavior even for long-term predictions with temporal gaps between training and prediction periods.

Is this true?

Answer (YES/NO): YES